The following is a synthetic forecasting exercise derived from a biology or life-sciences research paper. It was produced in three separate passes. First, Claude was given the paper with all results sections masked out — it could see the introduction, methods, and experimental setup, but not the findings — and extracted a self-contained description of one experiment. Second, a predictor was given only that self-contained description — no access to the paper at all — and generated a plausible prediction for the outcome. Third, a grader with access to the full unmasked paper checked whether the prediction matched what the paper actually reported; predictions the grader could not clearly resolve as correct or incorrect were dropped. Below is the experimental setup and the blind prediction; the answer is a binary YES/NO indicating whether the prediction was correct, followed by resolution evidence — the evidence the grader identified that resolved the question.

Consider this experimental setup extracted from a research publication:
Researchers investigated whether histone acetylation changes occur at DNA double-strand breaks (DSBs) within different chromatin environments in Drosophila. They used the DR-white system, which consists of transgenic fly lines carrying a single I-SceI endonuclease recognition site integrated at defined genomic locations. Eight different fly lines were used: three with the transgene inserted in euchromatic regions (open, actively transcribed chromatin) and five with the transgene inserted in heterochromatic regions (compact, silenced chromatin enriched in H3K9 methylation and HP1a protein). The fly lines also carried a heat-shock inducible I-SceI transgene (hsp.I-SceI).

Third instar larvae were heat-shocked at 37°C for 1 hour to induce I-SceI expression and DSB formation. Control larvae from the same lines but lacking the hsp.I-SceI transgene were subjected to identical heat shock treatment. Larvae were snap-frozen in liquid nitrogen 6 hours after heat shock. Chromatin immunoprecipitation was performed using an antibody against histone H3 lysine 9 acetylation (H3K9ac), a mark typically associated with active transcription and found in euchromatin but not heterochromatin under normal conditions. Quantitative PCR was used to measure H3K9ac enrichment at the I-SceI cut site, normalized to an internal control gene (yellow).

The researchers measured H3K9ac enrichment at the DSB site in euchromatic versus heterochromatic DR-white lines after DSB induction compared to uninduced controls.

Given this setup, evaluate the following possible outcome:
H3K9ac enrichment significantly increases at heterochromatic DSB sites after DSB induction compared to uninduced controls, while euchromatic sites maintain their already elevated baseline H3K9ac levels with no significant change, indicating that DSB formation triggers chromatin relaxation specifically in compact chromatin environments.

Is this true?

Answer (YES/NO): NO